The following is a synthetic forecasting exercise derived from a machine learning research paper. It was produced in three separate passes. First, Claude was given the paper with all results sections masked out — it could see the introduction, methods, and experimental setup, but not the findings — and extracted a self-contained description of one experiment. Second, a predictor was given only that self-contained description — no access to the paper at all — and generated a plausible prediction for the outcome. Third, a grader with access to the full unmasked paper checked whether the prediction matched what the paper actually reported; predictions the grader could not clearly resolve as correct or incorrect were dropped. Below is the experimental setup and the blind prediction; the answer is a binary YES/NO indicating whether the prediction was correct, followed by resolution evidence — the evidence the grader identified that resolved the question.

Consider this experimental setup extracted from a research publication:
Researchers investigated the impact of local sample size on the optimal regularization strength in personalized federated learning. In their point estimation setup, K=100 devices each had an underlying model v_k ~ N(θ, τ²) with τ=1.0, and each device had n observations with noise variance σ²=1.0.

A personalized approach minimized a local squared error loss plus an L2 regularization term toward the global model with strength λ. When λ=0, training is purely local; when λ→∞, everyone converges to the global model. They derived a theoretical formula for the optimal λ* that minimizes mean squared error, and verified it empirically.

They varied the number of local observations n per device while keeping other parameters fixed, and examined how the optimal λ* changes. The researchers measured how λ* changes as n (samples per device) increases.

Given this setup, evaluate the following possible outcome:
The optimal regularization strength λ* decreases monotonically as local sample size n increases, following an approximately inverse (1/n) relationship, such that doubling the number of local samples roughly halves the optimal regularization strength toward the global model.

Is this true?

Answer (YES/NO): YES